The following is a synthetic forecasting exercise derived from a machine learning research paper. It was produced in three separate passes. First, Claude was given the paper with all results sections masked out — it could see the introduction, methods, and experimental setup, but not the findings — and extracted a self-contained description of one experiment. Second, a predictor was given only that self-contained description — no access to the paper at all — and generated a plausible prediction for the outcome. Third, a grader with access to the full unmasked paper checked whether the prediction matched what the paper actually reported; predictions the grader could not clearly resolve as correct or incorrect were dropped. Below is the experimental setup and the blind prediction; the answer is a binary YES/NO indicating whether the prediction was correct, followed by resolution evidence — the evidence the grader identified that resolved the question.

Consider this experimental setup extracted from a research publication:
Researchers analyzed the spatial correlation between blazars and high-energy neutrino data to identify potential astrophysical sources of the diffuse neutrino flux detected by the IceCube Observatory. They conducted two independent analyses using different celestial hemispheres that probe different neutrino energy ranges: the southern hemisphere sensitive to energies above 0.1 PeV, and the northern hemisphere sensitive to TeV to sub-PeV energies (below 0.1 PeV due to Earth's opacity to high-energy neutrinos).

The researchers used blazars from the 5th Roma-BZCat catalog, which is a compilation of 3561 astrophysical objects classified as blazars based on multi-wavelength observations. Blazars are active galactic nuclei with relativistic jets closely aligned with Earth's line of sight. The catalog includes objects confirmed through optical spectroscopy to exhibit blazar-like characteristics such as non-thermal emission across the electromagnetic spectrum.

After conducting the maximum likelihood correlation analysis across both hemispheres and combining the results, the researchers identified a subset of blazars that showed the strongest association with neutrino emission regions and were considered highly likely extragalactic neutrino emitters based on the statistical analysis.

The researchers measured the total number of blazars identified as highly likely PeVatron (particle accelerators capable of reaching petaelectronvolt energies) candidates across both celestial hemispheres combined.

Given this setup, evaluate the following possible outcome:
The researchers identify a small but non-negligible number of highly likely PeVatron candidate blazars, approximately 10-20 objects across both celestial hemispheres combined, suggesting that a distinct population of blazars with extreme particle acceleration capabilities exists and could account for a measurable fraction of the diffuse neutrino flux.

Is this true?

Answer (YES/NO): NO